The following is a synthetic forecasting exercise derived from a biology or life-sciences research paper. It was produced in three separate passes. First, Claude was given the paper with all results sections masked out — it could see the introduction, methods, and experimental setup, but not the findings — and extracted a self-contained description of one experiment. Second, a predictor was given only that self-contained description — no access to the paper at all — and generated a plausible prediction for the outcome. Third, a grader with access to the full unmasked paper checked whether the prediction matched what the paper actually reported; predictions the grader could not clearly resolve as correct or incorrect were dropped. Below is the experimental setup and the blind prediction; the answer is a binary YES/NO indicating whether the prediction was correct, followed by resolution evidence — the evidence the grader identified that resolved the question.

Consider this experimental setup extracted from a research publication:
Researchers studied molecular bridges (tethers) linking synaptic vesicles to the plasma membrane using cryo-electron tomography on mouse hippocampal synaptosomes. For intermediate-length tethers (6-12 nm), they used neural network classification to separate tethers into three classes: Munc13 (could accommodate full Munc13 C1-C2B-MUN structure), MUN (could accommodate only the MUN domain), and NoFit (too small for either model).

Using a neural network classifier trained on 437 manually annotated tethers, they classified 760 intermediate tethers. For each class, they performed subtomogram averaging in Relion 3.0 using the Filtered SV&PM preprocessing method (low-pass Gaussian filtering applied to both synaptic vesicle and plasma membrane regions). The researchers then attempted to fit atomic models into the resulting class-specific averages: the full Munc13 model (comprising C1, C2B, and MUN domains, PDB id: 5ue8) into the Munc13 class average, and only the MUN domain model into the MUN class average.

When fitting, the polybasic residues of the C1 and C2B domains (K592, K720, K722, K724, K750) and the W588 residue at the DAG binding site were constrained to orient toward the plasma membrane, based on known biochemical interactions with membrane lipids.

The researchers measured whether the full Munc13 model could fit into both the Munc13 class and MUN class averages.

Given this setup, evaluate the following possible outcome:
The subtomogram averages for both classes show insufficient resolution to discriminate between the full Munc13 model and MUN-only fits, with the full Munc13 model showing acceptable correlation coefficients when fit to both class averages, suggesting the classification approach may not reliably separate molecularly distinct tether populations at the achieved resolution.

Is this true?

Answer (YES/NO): NO